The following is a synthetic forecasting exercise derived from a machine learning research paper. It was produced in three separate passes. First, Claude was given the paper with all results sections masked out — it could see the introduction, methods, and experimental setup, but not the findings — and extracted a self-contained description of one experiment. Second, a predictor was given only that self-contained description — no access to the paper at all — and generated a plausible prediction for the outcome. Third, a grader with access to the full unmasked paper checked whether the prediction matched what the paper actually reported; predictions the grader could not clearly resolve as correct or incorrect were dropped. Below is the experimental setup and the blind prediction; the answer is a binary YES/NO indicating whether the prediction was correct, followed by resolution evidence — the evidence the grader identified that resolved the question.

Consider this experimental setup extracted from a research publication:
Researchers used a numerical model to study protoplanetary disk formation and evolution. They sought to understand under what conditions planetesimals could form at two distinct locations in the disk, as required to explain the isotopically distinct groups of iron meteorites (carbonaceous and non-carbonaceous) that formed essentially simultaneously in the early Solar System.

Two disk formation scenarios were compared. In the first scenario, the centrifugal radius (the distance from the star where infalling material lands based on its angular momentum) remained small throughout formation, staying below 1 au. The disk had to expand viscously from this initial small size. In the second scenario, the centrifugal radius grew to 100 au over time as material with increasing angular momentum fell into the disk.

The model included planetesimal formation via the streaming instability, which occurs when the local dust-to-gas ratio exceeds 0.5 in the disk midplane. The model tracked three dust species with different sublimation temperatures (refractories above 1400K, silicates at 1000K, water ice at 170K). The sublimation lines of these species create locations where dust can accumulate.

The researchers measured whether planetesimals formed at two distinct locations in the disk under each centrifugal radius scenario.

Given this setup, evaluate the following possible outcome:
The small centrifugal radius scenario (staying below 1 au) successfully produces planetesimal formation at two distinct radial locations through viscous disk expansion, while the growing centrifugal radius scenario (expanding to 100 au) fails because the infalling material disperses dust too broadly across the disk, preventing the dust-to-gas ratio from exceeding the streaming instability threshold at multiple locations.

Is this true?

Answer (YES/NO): NO